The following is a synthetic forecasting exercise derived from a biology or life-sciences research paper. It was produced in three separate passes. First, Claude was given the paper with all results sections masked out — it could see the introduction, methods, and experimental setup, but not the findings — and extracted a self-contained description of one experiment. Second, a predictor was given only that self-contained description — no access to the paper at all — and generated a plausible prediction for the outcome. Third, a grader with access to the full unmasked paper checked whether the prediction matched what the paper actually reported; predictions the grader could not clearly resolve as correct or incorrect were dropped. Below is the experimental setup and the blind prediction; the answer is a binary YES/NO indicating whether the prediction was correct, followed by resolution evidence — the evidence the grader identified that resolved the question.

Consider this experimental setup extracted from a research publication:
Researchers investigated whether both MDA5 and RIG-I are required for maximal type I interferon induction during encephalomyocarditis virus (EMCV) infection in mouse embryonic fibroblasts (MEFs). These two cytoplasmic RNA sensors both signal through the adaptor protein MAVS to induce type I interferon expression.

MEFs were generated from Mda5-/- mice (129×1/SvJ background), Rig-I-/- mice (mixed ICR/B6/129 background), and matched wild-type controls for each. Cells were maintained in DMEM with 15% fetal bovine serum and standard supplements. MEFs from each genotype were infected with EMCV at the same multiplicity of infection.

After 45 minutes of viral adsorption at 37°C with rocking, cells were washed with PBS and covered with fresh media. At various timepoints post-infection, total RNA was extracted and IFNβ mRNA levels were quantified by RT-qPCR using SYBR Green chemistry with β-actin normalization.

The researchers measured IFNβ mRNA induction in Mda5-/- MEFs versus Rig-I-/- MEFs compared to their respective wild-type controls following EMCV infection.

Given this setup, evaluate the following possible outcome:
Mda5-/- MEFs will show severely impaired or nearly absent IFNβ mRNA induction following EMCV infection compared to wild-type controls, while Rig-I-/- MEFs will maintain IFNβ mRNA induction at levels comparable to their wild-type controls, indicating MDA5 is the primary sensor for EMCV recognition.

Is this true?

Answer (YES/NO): NO